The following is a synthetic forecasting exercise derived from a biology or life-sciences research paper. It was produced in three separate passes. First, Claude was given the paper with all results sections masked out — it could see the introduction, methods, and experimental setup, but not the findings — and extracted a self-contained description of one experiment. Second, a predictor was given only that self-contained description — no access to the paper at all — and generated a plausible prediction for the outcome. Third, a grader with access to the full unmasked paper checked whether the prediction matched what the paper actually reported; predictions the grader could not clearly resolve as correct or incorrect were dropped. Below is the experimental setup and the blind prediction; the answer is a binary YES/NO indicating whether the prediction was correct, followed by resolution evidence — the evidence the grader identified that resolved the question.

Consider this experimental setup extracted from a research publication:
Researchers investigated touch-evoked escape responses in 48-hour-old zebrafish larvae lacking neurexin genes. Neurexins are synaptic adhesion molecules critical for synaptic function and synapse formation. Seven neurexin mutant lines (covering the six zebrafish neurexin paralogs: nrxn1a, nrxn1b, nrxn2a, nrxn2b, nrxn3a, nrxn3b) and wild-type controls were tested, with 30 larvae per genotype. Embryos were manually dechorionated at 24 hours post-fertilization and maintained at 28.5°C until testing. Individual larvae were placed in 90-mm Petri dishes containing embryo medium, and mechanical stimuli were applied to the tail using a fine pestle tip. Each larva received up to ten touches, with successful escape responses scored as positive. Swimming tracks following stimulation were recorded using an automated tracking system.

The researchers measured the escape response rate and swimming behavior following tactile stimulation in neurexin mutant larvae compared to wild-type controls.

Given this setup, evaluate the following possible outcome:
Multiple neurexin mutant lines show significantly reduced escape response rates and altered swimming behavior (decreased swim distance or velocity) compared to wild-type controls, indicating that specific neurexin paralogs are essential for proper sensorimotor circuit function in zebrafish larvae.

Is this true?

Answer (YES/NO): NO